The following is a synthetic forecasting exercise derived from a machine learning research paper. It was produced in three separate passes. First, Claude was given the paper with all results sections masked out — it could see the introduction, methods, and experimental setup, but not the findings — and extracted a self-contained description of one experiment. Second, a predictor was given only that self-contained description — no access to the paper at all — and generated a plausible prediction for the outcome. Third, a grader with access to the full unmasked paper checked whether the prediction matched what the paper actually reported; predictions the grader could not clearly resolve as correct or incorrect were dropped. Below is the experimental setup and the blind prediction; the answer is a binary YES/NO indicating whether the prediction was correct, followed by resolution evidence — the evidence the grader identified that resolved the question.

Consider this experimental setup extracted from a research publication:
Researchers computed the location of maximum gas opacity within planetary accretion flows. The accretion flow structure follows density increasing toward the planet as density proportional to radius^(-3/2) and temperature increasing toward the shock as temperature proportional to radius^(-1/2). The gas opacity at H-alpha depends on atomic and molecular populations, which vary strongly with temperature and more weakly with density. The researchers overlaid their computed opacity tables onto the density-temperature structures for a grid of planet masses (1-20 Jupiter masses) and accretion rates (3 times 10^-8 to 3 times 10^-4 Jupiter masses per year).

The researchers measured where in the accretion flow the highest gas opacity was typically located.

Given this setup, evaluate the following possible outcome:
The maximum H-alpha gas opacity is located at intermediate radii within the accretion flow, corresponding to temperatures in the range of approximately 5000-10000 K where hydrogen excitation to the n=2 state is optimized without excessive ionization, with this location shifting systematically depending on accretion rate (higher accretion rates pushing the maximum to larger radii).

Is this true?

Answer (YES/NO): NO